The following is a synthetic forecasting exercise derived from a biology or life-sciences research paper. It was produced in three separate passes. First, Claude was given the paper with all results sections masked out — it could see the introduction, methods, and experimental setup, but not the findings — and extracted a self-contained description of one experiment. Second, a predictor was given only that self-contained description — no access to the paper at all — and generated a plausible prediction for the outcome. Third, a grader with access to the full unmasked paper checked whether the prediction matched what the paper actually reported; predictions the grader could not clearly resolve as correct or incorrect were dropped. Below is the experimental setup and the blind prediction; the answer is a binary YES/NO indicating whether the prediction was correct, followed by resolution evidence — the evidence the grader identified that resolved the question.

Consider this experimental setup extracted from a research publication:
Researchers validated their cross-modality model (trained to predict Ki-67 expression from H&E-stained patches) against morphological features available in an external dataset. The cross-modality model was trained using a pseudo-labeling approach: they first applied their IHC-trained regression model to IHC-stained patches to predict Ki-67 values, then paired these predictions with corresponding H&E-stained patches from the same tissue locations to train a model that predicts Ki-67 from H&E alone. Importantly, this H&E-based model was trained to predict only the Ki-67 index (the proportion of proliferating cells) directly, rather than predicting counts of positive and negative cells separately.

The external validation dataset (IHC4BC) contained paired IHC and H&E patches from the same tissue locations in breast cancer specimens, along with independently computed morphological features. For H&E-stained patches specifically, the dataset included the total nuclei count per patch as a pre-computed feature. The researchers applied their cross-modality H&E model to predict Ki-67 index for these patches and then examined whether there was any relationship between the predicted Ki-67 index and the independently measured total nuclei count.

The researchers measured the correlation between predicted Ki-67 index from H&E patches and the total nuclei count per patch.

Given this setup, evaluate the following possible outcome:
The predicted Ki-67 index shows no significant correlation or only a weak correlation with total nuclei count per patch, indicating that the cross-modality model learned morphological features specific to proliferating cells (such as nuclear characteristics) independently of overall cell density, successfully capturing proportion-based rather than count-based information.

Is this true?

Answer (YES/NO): NO